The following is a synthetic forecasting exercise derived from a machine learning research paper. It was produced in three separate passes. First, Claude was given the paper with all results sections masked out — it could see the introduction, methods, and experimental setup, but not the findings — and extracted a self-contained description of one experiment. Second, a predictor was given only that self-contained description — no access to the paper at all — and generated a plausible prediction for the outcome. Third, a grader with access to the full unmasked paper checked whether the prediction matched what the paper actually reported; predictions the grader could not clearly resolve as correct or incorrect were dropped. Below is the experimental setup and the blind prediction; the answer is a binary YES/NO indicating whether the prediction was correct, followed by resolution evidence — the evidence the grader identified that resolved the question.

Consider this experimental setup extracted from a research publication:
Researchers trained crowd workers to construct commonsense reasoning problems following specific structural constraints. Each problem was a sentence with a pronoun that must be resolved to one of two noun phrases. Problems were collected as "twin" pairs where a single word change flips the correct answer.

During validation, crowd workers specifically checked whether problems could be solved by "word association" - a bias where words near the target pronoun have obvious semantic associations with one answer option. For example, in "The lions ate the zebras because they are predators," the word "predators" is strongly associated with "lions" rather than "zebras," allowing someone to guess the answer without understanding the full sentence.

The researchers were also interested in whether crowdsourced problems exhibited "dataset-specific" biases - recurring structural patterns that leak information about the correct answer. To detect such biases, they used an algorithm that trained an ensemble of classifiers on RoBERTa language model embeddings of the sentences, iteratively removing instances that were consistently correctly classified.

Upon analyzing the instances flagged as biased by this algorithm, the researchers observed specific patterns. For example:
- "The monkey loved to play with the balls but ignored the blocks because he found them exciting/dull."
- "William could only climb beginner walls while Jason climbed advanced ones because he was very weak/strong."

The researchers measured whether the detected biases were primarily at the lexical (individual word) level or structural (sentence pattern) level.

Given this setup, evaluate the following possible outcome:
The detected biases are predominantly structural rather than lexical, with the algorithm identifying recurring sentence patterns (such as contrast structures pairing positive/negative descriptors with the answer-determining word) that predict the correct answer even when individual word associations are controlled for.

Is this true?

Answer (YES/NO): YES